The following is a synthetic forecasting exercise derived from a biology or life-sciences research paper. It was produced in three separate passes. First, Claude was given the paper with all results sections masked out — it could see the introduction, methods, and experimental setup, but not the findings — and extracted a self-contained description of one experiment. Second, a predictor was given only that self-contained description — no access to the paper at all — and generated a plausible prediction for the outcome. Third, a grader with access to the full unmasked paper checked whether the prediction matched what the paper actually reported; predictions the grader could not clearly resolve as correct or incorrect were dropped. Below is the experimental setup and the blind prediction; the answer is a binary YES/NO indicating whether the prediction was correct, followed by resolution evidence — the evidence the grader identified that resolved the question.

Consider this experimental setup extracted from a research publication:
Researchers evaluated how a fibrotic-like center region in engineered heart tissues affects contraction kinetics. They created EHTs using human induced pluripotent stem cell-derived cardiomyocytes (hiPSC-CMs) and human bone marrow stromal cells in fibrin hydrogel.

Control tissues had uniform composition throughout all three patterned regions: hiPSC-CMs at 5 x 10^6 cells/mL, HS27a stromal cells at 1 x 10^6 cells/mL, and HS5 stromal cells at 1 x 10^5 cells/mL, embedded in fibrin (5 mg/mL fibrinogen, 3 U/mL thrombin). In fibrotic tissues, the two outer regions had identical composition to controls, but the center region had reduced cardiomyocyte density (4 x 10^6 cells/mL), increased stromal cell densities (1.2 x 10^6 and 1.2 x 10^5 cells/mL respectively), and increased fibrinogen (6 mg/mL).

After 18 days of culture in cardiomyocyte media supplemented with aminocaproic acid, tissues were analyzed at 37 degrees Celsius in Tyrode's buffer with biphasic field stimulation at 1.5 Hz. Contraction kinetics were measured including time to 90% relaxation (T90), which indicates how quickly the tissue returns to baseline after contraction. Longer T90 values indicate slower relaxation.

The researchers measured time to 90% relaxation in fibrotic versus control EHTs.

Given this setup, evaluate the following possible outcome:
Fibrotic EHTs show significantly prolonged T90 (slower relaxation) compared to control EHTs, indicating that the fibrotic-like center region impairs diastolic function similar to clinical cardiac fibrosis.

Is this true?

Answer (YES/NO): NO